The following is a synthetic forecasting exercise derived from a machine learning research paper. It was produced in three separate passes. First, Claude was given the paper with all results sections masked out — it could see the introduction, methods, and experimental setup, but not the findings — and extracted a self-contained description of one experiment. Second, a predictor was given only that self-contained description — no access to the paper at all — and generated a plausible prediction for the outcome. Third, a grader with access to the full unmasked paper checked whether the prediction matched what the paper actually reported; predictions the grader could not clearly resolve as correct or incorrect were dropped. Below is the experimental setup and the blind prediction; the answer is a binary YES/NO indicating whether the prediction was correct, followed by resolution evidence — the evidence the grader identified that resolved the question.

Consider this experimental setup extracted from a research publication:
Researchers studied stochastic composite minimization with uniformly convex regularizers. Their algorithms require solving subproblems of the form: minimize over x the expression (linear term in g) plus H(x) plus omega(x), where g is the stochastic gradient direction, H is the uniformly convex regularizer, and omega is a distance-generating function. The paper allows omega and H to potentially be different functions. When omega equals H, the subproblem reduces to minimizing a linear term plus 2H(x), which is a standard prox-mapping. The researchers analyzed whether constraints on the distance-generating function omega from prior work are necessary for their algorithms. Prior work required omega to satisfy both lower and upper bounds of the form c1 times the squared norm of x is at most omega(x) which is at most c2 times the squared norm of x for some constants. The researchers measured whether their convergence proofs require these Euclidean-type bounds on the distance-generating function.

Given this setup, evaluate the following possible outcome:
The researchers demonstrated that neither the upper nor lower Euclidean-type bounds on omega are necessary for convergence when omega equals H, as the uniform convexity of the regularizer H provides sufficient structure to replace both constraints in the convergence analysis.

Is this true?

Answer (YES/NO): YES